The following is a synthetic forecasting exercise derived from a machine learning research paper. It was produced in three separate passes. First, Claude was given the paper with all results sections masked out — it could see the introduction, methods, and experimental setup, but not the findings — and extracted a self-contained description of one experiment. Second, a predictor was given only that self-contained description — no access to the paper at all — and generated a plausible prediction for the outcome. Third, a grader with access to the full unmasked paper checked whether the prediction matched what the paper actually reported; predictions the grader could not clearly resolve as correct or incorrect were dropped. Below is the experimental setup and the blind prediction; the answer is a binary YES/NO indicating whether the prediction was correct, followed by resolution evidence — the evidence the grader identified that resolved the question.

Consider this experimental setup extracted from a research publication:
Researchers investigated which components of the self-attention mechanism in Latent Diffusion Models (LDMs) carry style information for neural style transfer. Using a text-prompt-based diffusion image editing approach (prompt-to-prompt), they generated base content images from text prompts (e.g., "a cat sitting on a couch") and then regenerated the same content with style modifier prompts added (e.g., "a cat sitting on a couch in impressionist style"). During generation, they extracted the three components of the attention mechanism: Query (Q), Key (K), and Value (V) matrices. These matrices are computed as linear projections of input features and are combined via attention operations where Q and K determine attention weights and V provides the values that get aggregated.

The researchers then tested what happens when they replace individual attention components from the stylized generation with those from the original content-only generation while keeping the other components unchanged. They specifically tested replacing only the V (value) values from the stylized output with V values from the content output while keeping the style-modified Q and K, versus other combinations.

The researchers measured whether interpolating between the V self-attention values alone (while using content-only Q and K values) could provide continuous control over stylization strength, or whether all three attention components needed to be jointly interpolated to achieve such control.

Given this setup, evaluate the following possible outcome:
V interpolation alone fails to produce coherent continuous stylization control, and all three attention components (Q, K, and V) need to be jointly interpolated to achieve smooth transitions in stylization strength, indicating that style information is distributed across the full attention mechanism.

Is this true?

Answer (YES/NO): NO